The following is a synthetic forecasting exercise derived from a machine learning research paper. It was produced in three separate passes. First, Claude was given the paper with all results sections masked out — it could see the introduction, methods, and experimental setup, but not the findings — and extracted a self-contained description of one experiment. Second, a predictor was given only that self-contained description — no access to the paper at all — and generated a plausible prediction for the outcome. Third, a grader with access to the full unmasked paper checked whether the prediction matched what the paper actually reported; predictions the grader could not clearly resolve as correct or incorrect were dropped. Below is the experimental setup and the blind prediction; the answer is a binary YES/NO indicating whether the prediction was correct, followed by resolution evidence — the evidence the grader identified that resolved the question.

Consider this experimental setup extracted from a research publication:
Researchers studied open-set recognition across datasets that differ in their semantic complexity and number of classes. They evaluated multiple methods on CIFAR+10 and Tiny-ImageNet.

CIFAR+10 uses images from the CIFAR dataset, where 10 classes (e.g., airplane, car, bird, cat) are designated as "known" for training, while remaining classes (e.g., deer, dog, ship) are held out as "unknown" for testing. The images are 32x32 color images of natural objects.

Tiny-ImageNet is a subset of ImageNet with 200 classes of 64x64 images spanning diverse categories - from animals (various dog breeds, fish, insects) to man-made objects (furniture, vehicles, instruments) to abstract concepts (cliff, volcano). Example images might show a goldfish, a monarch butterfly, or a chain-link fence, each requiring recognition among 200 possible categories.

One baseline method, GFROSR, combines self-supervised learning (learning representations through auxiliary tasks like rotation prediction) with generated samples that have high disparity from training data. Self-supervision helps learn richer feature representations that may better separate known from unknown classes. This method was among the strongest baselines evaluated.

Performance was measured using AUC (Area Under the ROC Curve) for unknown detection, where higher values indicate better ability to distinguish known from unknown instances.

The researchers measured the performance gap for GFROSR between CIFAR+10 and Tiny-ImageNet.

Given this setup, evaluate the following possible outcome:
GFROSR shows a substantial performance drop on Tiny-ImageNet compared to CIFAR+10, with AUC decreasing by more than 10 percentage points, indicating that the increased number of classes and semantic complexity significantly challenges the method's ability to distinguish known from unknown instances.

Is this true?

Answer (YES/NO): YES